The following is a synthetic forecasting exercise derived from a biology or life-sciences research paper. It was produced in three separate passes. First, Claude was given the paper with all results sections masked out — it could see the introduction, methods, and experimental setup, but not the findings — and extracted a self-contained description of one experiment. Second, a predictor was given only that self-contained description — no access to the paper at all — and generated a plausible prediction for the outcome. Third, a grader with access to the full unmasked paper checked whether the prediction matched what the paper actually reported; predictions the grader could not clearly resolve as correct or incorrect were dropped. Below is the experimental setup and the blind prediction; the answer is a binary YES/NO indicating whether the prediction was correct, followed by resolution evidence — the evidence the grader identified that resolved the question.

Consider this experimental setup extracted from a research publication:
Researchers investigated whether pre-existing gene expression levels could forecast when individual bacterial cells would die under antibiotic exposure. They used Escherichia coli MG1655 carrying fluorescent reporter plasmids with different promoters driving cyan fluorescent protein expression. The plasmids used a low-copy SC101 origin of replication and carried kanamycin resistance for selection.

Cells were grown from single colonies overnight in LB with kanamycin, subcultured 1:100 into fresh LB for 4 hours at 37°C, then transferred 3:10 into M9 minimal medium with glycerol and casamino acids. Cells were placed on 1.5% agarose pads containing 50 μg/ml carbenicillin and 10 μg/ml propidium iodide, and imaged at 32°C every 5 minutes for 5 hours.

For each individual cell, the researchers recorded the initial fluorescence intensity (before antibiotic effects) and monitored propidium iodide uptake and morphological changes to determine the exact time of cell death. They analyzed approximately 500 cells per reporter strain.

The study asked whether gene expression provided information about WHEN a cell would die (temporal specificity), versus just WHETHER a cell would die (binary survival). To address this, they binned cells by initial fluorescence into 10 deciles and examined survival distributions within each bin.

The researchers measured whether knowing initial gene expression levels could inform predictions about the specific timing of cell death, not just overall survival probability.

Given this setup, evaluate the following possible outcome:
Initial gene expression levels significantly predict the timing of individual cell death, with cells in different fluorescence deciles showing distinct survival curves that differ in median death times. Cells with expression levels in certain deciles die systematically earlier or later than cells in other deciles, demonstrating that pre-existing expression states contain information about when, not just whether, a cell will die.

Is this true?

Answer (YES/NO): YES